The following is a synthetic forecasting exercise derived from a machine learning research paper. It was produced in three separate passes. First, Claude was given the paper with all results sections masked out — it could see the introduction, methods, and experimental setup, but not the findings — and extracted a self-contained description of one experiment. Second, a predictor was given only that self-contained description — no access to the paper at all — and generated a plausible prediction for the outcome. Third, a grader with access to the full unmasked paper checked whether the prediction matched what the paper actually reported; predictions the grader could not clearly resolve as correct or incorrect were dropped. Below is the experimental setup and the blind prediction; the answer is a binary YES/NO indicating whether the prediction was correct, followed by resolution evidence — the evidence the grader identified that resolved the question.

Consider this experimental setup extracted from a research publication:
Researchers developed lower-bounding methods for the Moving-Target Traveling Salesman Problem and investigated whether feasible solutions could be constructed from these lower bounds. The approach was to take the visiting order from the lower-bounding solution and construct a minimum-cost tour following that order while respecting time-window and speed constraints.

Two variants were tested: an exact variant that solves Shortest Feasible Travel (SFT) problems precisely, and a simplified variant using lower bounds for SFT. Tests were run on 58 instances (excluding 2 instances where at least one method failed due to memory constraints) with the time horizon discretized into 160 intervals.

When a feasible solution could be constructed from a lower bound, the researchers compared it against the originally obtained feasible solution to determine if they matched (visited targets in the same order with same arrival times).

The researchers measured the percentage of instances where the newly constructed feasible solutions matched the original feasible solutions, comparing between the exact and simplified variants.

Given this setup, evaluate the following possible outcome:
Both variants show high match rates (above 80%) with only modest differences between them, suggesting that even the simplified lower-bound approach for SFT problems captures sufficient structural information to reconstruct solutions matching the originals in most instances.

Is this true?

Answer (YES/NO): NO